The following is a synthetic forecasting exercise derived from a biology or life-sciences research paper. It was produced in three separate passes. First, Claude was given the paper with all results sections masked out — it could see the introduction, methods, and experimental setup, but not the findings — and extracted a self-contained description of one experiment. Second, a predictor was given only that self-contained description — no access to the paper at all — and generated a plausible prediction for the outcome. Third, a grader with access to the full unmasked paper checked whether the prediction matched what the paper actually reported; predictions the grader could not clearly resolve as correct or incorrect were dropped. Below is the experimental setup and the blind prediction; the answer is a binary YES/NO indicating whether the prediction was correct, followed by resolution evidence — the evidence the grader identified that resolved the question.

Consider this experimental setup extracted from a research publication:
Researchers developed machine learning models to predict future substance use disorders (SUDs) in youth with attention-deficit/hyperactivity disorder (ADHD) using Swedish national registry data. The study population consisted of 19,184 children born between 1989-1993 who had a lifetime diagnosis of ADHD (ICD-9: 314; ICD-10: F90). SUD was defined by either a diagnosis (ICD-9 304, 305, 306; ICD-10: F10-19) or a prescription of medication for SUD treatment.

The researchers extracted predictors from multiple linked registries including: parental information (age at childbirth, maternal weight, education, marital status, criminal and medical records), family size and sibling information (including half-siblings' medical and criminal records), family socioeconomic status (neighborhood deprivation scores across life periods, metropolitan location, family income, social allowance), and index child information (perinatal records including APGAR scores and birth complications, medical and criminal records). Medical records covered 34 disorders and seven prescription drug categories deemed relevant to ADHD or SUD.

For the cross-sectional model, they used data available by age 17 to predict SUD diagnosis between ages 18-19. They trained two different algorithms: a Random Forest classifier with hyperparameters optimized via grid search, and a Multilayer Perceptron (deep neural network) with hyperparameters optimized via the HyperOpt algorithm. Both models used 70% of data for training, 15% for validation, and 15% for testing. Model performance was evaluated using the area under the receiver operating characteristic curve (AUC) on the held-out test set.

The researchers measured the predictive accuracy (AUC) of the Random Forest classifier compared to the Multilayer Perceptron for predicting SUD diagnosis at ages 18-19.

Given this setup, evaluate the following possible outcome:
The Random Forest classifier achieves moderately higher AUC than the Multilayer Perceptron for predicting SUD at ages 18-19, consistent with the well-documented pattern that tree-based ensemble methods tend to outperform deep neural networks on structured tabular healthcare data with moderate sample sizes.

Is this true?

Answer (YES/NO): NO